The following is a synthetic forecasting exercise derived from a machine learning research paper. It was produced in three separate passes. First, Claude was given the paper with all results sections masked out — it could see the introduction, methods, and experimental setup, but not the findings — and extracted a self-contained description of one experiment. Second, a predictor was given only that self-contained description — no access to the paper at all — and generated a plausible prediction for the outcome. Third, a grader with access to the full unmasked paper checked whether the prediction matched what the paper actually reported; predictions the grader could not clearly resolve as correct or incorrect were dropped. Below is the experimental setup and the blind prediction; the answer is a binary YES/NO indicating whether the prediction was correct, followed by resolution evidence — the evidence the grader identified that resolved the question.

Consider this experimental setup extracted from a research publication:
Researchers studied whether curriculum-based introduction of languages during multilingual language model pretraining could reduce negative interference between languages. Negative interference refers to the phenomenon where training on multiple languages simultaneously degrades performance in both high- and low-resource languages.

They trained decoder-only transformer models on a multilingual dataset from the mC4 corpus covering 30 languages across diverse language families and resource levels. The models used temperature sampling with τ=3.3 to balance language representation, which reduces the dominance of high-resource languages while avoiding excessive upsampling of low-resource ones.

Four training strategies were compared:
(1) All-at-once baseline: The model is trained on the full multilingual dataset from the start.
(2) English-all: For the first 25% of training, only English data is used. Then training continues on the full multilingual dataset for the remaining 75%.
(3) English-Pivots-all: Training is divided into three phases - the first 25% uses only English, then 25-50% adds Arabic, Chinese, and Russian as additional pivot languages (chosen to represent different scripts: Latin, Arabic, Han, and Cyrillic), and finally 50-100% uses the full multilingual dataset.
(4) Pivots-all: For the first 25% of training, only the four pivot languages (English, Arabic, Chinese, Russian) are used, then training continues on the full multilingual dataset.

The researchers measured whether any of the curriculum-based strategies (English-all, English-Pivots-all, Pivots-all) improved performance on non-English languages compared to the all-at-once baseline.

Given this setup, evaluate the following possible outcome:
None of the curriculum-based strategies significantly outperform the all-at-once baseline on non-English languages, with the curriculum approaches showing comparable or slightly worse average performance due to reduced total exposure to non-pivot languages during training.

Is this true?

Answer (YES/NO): YES